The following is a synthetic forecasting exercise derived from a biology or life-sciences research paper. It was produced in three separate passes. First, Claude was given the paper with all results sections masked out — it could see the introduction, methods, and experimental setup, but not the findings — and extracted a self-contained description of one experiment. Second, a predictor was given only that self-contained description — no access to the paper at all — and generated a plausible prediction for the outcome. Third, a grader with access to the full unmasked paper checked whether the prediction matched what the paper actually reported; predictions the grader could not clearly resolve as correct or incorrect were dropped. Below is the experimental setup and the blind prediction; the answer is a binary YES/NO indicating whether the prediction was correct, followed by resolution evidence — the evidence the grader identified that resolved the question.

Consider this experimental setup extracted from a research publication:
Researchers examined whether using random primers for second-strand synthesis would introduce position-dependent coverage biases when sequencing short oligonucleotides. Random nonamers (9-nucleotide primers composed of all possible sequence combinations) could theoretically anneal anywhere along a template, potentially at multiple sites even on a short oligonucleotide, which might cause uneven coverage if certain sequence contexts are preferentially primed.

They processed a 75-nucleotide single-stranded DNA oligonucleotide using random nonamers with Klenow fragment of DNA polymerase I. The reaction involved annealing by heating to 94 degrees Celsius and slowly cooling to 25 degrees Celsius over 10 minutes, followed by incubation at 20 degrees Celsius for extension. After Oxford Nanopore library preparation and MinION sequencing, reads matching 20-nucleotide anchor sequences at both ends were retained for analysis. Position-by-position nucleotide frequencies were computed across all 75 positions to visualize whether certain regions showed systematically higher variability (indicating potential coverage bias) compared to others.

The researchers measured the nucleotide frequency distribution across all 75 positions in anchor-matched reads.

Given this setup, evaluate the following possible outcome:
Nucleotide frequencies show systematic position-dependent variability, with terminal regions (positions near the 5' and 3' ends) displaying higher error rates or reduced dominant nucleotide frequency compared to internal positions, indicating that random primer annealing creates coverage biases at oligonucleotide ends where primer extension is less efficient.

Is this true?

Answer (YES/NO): NO